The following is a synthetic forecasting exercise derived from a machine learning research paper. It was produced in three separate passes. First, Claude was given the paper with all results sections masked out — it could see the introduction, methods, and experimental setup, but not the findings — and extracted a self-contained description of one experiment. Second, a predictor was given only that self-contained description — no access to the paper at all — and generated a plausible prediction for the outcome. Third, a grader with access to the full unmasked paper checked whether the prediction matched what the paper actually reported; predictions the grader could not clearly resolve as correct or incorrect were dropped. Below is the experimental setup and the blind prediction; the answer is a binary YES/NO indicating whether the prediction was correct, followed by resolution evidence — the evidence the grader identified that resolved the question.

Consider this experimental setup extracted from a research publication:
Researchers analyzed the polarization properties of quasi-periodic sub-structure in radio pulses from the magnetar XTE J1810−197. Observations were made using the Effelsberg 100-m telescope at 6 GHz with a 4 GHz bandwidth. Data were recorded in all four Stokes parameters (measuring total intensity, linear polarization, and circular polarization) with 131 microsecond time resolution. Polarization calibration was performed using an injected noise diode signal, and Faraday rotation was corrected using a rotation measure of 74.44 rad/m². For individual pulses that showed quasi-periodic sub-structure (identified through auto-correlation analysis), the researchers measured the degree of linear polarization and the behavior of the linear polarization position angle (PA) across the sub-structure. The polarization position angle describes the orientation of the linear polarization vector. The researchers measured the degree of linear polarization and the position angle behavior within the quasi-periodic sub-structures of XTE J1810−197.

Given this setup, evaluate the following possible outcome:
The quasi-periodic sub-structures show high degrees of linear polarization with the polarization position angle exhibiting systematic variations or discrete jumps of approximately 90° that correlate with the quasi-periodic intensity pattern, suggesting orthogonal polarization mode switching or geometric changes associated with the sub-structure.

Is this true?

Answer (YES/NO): NO